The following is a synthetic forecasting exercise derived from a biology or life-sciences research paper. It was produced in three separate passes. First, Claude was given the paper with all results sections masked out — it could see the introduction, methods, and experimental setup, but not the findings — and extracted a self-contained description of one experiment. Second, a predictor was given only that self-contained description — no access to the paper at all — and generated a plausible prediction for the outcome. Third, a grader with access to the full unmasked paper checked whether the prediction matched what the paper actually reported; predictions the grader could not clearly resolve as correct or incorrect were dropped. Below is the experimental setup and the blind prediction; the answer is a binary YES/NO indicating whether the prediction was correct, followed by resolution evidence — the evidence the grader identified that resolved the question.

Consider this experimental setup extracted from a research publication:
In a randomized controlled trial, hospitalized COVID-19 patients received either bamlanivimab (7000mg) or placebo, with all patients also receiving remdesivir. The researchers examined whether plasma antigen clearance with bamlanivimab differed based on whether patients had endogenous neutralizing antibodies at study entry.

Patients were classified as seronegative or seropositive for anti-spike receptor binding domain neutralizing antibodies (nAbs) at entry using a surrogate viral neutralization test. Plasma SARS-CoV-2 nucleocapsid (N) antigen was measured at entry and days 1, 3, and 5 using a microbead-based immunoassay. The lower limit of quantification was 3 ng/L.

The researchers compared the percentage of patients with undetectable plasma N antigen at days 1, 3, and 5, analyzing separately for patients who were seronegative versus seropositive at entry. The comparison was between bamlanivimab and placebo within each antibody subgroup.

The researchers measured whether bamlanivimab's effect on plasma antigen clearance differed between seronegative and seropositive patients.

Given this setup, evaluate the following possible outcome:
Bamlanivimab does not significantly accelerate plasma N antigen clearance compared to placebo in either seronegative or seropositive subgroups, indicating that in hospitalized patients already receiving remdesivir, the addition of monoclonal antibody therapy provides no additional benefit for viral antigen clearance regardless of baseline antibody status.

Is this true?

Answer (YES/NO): YES